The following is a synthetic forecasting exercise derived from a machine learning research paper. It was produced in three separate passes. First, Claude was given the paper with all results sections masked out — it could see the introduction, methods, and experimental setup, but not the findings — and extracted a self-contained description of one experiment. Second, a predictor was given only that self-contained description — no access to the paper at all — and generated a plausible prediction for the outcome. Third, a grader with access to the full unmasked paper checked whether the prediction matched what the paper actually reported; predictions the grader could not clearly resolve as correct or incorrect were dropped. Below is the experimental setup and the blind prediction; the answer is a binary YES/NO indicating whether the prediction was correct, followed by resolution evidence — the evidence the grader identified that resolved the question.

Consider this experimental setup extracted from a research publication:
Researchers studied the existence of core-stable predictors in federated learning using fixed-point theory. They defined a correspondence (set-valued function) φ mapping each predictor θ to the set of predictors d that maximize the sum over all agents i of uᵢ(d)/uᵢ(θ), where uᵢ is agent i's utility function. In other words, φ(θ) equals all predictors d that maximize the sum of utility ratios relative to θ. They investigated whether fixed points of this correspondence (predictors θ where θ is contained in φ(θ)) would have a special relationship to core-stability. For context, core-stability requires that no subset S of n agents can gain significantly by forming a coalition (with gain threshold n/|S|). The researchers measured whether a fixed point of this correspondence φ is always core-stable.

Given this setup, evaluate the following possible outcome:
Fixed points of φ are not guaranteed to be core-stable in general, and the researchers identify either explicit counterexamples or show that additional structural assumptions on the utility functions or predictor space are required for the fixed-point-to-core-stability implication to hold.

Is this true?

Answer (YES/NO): NO